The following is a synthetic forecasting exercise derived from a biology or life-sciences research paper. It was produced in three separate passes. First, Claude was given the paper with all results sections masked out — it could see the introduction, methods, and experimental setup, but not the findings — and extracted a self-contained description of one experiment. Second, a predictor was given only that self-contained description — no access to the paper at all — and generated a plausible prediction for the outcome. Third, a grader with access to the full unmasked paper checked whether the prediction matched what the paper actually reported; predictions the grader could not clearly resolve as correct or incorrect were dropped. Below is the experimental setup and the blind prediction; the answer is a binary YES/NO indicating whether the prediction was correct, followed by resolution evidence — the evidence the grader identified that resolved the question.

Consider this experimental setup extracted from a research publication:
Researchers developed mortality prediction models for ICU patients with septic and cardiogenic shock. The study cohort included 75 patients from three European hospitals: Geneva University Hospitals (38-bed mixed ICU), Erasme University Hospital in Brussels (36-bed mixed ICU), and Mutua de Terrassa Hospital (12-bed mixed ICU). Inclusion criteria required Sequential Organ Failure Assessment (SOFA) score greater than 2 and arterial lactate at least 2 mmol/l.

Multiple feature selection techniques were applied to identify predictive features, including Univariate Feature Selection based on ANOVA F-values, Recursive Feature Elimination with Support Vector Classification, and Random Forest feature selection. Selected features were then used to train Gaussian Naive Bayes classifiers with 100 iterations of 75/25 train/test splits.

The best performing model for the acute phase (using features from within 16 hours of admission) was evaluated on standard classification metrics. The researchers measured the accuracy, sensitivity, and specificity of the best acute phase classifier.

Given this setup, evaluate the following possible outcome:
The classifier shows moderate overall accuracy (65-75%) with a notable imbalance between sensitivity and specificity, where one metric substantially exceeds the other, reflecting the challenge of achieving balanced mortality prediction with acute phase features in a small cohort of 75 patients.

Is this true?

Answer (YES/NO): NO